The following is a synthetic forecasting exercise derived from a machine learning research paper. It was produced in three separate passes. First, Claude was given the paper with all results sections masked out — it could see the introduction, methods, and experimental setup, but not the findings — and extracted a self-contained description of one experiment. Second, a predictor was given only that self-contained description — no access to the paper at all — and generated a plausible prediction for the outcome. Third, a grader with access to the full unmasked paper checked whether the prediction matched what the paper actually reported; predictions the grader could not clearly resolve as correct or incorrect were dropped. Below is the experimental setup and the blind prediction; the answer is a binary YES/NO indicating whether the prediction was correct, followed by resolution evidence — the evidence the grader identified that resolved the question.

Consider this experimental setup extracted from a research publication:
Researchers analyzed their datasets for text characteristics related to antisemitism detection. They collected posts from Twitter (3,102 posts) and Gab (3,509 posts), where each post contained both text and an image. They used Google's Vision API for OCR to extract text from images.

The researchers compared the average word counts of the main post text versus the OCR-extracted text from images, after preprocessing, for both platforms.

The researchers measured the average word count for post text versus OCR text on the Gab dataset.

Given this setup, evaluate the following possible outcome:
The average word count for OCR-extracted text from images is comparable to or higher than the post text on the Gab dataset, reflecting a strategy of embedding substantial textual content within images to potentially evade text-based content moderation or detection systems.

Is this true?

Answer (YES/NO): YES